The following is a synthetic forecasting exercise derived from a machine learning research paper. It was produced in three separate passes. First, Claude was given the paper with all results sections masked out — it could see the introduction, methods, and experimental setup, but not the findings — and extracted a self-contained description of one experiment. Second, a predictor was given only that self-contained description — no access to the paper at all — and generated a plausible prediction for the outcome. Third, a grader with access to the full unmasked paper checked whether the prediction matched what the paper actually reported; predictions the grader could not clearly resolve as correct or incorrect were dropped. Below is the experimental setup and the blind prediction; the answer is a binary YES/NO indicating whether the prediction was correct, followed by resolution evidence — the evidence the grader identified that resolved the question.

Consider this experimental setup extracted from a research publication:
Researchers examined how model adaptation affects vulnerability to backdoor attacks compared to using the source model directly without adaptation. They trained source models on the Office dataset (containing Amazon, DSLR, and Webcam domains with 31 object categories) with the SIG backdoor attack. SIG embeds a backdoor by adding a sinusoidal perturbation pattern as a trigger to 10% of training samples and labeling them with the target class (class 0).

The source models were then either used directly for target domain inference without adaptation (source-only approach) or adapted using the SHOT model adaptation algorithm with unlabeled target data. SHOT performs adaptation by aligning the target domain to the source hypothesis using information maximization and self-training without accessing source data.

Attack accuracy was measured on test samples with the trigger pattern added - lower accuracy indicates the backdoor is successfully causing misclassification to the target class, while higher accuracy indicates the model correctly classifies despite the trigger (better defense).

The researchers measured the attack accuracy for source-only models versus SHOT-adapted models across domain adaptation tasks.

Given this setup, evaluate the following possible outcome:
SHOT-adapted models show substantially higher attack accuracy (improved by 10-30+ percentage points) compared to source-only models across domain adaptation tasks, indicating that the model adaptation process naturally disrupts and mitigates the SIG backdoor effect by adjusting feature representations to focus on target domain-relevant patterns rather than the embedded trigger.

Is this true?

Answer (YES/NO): YES